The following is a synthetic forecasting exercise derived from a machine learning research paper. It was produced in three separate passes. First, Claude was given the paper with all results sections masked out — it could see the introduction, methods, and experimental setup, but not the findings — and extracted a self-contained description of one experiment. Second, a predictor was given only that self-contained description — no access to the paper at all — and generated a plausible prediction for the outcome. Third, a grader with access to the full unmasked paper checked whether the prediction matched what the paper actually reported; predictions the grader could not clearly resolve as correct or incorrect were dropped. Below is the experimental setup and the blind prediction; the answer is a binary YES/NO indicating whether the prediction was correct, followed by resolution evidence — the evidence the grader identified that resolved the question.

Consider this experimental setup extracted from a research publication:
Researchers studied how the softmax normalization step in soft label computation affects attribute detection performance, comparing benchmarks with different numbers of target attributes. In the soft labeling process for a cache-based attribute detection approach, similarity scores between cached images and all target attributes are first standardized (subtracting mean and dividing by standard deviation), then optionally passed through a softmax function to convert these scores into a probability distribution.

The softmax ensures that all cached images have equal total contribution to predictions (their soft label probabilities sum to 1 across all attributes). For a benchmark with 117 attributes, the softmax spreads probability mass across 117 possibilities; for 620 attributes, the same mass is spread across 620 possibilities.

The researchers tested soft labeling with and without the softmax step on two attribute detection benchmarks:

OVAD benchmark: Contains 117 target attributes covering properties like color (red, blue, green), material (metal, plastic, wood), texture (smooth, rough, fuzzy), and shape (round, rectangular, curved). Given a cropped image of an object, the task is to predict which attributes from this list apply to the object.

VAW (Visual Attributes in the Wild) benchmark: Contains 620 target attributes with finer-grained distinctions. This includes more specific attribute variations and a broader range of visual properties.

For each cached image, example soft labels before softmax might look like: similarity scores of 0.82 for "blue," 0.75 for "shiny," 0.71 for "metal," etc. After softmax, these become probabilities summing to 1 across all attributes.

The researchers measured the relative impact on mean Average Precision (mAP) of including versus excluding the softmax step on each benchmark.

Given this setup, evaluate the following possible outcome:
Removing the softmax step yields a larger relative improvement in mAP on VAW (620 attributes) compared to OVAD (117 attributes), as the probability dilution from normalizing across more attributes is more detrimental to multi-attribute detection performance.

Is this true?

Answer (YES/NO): NO